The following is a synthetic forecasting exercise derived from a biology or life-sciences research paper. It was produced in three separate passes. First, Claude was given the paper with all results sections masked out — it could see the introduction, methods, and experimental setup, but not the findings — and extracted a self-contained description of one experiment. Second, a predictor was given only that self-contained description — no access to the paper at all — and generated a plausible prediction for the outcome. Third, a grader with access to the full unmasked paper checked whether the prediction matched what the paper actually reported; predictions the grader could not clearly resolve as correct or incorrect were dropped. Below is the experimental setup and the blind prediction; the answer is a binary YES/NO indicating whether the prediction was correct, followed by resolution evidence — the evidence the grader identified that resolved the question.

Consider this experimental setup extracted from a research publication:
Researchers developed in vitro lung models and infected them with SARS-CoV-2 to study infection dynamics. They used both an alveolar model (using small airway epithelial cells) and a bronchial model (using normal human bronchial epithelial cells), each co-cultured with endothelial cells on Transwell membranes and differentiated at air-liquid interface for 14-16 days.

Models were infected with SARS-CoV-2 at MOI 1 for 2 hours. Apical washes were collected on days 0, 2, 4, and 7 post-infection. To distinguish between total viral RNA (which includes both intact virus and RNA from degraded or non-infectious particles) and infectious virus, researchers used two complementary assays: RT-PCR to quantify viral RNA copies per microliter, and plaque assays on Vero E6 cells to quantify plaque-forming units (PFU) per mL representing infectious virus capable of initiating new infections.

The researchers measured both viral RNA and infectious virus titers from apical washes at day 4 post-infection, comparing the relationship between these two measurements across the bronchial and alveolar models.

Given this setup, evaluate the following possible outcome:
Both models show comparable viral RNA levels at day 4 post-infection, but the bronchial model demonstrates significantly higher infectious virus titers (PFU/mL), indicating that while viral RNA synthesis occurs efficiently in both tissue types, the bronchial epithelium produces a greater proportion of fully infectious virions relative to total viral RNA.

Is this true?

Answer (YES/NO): NO